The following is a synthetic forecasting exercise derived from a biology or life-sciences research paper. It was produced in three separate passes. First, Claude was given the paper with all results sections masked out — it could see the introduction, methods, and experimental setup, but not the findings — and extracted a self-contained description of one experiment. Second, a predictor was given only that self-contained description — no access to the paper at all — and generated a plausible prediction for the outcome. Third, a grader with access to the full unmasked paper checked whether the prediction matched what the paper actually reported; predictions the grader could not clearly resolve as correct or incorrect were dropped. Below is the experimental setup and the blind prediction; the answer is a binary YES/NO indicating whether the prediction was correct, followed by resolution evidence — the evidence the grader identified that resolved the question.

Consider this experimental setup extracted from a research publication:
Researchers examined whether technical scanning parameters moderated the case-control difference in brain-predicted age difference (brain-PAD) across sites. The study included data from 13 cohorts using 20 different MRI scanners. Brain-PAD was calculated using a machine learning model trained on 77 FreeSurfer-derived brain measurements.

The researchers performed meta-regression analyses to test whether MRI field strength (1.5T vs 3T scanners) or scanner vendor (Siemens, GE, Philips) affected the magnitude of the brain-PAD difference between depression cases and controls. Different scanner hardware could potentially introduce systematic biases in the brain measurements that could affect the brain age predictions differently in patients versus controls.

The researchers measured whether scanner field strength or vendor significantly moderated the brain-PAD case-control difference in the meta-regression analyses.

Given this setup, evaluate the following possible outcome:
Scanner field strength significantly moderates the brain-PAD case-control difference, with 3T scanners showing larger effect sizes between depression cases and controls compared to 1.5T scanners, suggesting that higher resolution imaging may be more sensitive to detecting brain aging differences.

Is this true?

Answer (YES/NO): NO